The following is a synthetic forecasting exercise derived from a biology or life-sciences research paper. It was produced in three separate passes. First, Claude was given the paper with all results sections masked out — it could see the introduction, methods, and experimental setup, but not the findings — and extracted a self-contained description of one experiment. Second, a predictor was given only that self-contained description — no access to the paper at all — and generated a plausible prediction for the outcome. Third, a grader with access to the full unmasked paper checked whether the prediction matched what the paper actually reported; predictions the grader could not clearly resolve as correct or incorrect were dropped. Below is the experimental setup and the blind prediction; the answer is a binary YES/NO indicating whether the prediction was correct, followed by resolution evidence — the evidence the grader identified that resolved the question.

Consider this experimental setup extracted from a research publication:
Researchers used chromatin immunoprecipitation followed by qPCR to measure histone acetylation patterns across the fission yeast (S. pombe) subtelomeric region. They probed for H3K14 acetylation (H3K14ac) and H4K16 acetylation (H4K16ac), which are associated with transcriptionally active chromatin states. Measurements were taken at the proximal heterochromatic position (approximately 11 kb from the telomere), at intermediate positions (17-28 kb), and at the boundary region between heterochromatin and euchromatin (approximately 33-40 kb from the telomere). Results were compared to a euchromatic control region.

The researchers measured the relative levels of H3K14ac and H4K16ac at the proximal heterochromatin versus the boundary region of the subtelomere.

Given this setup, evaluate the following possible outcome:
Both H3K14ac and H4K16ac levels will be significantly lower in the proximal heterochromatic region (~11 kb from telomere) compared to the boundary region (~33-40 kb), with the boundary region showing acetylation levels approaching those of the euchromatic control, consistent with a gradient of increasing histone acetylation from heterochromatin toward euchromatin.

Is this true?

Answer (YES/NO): NO